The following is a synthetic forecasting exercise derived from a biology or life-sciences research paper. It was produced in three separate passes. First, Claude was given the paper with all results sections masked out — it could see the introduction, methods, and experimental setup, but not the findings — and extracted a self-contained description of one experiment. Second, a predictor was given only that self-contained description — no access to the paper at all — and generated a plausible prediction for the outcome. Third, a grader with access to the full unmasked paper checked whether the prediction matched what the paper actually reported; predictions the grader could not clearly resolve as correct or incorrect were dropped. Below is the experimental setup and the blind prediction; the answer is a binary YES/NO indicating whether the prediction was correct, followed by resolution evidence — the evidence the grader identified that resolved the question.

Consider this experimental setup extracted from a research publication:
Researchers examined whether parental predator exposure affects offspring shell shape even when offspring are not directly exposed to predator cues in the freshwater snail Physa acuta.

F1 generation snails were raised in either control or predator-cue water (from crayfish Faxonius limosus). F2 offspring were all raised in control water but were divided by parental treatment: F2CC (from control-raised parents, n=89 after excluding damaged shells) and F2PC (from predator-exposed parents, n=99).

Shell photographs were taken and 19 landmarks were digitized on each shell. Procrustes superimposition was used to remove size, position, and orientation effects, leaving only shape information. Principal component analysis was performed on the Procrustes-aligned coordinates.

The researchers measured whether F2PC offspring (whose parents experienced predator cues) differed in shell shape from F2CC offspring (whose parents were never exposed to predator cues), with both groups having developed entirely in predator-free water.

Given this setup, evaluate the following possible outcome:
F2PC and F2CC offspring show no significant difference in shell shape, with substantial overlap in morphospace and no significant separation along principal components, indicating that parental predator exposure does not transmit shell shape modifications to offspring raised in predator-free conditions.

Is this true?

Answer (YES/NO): NO